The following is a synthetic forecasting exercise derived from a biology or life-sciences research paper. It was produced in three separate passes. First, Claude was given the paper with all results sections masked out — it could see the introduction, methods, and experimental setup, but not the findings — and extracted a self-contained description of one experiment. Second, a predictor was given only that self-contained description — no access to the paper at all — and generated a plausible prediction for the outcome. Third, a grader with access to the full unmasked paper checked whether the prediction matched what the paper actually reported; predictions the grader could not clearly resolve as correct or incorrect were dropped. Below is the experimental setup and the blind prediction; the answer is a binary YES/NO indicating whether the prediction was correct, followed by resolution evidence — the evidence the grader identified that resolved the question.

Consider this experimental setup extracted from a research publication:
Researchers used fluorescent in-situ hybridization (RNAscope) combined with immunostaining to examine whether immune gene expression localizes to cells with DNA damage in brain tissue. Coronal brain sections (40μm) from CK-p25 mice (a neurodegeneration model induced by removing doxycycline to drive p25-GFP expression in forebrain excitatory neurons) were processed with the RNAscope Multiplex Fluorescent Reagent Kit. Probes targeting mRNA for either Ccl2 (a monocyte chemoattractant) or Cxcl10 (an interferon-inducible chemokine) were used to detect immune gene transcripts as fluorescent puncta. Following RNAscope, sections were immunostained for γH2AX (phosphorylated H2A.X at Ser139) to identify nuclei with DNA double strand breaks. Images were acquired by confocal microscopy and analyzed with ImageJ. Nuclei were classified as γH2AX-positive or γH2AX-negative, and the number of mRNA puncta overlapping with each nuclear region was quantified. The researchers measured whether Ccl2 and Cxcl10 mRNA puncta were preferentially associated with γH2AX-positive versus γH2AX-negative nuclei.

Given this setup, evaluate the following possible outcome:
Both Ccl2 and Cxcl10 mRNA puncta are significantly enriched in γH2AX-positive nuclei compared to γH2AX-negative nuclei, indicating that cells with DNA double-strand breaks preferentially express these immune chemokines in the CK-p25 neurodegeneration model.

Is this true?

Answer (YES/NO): YES